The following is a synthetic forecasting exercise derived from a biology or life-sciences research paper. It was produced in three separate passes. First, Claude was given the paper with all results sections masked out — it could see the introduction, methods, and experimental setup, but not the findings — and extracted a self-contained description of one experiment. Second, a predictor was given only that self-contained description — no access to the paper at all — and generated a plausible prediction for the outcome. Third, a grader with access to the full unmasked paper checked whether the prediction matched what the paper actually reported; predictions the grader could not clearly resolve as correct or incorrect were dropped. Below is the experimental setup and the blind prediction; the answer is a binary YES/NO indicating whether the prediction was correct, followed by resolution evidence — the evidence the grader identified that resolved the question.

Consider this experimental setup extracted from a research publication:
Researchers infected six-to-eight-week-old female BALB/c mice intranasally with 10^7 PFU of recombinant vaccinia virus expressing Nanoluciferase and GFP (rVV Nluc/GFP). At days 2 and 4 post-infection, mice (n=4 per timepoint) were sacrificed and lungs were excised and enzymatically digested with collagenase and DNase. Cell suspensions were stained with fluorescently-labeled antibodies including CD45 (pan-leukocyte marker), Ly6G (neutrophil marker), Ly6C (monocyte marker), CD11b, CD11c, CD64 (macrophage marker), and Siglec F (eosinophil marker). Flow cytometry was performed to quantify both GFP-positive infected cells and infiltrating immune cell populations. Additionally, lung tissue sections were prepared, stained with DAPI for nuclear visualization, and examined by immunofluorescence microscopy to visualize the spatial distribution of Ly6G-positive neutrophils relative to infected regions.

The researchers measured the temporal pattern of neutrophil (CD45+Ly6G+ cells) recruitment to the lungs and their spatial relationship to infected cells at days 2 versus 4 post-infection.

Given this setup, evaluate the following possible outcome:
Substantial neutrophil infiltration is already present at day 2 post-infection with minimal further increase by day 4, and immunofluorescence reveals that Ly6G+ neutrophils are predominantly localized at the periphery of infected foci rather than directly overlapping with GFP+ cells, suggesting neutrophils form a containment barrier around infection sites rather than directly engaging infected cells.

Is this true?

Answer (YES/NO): NO